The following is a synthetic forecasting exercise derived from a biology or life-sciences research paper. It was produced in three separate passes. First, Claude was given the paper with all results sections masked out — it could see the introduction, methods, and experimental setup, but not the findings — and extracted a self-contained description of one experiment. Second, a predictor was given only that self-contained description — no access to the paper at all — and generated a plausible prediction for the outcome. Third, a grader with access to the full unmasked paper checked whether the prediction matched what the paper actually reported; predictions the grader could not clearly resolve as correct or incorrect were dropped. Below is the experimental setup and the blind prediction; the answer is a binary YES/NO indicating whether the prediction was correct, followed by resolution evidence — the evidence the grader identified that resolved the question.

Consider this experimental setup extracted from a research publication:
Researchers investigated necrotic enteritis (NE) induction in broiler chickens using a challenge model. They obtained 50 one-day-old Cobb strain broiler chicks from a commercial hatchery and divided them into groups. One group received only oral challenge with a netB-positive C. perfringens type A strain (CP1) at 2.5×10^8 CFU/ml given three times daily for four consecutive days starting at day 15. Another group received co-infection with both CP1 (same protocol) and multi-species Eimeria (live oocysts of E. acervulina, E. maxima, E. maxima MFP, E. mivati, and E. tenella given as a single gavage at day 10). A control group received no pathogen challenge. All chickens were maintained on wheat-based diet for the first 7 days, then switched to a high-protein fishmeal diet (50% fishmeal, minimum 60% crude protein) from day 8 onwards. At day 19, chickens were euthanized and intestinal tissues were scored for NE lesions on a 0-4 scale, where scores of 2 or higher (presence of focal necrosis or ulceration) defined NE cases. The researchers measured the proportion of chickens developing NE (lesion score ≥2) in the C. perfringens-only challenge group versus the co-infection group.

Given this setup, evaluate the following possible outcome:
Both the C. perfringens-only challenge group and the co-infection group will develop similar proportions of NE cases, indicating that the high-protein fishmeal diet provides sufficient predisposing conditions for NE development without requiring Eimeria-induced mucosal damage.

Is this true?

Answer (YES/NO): NO